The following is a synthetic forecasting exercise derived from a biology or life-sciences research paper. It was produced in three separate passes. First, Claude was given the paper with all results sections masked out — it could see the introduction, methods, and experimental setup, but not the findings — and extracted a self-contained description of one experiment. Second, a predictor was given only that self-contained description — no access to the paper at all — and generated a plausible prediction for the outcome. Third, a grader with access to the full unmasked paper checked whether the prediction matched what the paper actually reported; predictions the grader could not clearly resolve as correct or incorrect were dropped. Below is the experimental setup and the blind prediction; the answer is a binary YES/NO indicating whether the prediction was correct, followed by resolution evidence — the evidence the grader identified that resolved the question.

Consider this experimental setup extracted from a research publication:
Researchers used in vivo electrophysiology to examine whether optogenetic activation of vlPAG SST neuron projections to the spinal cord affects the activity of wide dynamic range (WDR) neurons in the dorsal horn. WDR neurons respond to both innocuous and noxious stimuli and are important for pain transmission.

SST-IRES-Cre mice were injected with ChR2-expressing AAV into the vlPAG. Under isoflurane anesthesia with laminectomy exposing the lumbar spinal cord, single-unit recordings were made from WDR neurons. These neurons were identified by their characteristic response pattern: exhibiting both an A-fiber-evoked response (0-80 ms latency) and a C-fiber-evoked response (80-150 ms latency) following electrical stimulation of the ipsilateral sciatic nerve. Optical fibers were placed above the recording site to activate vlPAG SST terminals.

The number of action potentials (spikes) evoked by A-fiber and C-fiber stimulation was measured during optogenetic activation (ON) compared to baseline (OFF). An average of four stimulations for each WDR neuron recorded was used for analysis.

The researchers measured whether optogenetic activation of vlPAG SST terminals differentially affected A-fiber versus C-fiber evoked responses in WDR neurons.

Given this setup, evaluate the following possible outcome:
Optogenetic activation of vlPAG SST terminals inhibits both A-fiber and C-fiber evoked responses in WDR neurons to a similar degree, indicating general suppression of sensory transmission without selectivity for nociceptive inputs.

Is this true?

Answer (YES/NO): NO